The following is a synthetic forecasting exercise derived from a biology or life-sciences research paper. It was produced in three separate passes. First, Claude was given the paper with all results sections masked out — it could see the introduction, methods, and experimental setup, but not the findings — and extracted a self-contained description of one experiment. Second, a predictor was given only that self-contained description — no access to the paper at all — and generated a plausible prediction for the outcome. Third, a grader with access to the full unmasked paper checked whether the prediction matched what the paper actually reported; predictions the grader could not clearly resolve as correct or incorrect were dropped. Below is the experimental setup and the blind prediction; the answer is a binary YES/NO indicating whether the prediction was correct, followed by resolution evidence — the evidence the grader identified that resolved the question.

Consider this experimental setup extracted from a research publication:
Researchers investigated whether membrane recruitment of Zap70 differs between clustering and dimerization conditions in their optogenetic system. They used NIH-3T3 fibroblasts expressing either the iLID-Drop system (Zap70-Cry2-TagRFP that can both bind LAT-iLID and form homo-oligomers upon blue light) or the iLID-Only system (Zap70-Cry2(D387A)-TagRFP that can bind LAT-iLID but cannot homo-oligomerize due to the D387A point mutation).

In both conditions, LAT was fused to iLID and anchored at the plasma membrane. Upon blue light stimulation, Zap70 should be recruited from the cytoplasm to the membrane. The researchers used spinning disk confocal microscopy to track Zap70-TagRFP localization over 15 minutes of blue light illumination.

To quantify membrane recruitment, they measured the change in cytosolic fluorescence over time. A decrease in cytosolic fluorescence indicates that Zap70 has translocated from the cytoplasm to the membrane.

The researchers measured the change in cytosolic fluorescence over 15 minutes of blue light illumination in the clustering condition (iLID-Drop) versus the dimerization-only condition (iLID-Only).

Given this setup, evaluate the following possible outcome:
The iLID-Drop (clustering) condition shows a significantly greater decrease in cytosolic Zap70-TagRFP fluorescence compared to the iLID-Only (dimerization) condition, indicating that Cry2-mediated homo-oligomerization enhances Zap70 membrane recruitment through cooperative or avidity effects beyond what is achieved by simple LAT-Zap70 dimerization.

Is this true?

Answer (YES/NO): NO